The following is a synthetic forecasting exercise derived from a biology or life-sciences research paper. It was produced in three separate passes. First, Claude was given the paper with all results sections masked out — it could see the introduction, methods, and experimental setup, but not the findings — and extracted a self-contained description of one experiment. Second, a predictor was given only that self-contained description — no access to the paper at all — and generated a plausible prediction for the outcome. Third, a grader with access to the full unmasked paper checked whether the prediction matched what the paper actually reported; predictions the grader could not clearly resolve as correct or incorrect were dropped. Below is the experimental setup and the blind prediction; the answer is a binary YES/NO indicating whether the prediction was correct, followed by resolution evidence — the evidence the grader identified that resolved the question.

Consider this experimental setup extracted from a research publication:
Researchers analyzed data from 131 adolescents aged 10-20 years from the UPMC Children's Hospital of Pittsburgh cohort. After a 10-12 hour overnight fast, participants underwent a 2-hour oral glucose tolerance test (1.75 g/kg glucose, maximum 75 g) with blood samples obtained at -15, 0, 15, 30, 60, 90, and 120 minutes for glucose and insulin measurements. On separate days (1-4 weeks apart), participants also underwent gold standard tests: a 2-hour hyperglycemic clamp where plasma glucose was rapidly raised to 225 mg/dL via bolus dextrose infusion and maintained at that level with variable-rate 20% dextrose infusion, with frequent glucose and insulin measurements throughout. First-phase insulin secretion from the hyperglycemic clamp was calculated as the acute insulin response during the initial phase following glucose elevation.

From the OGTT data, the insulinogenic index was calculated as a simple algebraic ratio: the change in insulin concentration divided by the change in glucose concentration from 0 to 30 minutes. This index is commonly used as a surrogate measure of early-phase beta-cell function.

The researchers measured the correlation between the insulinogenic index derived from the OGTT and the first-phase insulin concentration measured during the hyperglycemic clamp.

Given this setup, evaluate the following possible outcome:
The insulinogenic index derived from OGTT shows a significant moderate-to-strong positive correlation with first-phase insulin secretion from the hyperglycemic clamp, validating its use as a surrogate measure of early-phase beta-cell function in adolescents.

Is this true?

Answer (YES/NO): YES